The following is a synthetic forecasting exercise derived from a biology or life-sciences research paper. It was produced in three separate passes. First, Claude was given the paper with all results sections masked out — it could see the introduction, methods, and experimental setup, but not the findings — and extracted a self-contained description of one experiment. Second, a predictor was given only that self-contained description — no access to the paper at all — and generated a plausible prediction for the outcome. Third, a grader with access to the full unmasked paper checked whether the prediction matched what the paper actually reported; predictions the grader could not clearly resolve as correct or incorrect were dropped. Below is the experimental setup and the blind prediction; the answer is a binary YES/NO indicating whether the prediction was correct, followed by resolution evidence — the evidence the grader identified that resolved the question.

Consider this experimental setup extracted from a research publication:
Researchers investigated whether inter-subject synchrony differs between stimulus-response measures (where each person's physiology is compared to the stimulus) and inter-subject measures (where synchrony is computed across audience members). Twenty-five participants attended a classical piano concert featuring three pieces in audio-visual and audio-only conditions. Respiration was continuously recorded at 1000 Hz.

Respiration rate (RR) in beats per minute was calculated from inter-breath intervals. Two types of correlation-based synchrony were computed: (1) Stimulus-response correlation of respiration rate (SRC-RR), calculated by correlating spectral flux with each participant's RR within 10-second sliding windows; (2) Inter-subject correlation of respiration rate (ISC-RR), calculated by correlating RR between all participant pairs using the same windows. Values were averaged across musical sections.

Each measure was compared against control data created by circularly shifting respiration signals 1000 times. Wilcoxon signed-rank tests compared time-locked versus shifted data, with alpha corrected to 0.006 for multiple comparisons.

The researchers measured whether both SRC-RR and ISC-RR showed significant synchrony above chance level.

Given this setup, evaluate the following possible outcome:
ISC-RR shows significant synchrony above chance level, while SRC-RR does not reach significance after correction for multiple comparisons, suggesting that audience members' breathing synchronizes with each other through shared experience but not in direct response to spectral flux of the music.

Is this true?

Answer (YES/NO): YES